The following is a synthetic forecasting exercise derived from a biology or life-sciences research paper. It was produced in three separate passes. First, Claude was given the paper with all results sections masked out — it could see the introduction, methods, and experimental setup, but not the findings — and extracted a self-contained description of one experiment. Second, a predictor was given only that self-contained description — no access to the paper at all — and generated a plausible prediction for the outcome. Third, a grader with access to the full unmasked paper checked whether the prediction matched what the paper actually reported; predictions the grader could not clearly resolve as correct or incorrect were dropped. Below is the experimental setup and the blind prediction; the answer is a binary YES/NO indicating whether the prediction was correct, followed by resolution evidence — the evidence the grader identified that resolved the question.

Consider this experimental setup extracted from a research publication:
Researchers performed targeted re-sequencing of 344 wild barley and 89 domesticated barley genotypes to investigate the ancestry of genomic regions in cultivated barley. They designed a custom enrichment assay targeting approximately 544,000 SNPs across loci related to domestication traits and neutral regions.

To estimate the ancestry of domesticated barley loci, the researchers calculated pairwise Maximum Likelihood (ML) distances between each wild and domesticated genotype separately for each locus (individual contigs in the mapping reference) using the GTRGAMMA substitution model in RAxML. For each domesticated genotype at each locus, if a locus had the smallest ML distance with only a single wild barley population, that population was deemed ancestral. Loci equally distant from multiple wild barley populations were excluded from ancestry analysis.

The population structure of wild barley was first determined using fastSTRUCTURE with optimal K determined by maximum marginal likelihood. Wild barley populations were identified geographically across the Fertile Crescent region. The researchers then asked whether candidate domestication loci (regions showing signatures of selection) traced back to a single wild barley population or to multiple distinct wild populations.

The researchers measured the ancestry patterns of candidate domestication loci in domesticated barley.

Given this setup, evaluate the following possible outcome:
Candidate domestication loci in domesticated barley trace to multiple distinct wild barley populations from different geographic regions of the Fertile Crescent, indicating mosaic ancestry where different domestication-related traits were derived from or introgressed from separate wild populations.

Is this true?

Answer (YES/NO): YES